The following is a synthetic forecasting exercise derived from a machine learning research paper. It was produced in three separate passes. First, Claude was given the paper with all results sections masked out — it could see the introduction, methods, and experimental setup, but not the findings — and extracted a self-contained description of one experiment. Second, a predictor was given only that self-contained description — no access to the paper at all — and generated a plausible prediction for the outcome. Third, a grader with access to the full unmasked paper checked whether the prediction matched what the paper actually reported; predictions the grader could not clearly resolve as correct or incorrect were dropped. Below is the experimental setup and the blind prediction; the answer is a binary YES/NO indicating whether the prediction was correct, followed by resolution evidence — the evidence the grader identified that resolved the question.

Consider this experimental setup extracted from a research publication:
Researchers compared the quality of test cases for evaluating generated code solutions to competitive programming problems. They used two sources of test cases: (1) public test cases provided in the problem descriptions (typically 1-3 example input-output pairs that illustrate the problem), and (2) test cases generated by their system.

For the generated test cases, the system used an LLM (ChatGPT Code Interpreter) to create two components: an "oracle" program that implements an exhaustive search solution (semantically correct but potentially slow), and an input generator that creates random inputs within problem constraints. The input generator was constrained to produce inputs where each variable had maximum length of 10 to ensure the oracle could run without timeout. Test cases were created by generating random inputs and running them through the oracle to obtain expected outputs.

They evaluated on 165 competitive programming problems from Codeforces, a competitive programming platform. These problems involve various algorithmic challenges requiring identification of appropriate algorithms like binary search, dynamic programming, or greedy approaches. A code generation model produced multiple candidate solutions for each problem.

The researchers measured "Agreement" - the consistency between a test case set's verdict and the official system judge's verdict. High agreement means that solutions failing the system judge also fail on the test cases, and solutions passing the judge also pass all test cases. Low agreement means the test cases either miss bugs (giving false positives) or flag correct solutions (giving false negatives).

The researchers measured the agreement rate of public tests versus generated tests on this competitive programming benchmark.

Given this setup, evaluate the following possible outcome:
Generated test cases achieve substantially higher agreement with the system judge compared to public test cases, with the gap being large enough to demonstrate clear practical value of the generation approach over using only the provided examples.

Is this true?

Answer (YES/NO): YES